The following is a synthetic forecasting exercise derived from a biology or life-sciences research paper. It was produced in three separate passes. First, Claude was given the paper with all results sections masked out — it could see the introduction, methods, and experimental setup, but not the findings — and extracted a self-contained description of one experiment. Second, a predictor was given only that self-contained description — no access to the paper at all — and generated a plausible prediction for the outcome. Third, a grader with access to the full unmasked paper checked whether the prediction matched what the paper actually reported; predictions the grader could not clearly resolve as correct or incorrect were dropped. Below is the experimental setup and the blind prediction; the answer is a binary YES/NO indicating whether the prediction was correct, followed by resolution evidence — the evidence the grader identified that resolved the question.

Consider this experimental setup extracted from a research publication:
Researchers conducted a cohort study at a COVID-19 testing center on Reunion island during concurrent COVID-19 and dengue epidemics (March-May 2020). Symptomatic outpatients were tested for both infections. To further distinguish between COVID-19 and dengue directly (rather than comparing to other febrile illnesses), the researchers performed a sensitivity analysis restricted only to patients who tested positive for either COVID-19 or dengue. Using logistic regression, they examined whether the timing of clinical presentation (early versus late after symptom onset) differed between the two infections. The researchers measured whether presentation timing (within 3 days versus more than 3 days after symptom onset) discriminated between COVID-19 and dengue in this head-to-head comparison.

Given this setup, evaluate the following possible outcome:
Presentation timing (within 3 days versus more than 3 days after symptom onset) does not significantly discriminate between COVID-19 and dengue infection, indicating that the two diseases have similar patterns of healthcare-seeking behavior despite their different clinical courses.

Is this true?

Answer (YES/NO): NO